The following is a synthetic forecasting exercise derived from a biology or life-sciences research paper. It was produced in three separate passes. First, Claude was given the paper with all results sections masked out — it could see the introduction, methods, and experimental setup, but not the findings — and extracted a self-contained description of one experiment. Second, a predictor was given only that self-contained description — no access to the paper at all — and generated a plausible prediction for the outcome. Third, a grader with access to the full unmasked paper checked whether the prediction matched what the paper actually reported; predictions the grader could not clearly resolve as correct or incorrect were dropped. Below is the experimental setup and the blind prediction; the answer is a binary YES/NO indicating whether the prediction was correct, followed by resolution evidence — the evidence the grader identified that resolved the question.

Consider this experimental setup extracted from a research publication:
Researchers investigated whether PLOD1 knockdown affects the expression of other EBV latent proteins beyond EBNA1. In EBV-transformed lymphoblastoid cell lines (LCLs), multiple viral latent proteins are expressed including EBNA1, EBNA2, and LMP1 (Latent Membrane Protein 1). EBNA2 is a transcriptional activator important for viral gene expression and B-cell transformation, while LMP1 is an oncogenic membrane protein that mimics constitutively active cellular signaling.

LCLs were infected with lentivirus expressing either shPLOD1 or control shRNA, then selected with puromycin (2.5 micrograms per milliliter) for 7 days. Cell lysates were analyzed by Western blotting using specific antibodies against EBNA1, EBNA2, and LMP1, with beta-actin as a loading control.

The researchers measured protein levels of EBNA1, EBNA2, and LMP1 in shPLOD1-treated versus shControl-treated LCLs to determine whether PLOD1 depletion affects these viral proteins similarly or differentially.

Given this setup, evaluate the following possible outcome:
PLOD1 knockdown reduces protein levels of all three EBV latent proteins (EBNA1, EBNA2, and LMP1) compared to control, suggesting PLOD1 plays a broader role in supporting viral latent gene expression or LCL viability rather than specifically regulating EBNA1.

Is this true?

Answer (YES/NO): YES